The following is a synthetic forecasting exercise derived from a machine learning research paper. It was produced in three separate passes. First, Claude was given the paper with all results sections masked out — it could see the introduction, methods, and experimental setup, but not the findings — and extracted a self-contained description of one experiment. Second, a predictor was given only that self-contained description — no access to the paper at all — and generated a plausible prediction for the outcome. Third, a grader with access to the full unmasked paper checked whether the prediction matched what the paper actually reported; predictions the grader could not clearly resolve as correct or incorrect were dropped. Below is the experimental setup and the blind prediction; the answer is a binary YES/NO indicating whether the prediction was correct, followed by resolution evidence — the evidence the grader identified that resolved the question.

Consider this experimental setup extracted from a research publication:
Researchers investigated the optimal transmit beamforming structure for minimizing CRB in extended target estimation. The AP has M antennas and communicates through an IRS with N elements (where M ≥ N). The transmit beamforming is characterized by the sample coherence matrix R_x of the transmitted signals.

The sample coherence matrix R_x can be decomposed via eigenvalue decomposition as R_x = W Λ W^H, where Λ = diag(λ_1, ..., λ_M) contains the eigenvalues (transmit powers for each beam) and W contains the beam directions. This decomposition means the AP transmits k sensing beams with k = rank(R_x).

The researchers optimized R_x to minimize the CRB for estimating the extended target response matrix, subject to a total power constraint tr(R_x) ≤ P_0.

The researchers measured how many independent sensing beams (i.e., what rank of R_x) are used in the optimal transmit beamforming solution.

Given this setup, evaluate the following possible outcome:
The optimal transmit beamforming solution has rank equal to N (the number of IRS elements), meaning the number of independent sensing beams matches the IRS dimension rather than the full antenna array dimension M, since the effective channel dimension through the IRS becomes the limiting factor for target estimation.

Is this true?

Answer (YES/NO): YES